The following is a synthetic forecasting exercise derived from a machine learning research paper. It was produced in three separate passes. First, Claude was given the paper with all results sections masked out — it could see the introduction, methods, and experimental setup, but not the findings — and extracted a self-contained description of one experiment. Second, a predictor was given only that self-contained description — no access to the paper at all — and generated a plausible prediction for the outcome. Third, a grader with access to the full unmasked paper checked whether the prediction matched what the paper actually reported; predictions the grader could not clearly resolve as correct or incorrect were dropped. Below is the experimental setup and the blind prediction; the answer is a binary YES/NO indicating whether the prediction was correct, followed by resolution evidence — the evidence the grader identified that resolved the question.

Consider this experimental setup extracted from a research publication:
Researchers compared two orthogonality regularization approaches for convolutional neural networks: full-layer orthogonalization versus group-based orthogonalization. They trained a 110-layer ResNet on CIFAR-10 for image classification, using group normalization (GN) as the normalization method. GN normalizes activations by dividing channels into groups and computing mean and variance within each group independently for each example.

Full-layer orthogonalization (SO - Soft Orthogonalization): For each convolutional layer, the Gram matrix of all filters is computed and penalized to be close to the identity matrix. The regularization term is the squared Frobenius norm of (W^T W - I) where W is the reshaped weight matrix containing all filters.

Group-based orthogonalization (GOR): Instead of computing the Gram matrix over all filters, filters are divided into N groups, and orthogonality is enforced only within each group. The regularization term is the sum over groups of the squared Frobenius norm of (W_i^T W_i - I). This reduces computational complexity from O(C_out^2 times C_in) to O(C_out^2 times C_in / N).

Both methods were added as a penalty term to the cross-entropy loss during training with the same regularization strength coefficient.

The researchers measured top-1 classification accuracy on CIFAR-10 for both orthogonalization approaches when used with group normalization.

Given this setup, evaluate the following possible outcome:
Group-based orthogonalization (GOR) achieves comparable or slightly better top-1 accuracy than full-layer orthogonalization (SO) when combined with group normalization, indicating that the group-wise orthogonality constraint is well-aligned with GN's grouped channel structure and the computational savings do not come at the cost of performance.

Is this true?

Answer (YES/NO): YES